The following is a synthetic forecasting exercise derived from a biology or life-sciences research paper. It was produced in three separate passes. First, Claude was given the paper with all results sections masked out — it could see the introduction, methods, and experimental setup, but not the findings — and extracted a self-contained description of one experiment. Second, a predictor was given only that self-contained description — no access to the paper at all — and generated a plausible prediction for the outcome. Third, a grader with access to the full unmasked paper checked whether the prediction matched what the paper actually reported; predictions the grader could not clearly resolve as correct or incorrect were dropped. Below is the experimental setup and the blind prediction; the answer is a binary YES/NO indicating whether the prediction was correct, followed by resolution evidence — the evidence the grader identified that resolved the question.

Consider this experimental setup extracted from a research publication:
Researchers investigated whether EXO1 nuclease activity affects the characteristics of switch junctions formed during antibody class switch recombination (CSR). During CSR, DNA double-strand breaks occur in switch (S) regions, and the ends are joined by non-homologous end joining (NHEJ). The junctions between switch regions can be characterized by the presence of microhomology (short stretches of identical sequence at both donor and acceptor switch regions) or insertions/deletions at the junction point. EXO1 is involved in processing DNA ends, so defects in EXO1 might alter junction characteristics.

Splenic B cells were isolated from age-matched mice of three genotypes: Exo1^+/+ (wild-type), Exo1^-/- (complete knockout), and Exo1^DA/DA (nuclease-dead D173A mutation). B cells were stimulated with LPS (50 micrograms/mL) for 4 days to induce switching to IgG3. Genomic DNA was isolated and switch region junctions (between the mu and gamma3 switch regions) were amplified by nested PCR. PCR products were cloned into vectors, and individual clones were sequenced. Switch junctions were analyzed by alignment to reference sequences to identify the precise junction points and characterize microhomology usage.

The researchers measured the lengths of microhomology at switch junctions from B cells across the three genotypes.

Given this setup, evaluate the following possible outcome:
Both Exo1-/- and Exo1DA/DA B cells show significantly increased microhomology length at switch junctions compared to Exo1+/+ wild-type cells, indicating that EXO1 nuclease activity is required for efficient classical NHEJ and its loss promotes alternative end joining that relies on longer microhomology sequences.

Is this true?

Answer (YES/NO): NO